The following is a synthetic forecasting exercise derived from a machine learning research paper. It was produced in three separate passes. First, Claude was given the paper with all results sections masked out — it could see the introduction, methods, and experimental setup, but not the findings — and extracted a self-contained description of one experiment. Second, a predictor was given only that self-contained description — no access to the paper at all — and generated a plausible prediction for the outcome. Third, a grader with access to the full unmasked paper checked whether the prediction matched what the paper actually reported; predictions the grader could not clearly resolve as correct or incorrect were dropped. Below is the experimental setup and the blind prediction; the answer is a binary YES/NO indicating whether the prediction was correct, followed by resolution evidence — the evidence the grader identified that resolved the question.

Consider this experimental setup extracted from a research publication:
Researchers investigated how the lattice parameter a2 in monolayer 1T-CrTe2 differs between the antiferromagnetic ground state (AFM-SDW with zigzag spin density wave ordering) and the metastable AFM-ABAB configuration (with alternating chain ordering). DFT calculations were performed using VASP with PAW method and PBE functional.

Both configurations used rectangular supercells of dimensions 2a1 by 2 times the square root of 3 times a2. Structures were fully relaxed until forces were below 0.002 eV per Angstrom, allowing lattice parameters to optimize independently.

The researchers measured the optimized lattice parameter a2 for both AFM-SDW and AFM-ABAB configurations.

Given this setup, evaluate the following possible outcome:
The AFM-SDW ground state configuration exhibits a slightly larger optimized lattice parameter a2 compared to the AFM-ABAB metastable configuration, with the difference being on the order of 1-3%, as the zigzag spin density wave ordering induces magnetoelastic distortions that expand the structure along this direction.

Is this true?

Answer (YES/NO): YES